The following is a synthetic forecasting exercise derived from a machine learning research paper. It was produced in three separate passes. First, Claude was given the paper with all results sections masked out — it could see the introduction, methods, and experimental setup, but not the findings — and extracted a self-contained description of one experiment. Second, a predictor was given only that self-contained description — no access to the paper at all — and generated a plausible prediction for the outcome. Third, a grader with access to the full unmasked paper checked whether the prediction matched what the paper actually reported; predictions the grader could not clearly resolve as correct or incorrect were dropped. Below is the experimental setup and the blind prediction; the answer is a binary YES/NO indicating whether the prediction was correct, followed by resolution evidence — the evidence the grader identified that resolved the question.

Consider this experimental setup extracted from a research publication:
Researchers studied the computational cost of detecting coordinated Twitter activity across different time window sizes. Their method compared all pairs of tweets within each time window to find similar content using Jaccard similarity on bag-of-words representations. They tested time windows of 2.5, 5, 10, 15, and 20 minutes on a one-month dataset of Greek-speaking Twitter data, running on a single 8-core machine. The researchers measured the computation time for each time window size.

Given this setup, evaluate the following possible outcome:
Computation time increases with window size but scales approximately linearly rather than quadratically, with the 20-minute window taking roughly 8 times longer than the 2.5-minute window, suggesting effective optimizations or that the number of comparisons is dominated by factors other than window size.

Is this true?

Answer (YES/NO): NO